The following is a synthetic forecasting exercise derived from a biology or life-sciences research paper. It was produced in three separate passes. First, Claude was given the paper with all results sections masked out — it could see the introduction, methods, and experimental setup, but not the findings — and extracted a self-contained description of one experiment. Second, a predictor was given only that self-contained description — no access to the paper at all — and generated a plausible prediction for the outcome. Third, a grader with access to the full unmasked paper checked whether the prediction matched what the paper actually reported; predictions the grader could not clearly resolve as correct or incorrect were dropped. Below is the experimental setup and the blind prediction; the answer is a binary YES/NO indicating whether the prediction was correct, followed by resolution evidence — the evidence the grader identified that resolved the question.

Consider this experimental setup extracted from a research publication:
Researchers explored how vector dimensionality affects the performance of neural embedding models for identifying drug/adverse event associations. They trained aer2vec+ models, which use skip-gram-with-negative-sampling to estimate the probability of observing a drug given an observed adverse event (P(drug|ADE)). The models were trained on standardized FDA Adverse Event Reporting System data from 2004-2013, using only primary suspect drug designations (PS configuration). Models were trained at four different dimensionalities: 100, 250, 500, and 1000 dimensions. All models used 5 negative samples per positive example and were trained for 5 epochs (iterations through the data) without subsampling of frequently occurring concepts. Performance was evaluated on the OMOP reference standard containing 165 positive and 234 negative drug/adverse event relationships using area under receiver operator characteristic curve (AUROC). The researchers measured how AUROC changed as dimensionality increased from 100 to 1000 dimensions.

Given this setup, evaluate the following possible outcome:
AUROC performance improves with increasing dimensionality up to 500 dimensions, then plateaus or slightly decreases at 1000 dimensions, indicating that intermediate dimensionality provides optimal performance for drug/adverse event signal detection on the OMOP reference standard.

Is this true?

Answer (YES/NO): NO